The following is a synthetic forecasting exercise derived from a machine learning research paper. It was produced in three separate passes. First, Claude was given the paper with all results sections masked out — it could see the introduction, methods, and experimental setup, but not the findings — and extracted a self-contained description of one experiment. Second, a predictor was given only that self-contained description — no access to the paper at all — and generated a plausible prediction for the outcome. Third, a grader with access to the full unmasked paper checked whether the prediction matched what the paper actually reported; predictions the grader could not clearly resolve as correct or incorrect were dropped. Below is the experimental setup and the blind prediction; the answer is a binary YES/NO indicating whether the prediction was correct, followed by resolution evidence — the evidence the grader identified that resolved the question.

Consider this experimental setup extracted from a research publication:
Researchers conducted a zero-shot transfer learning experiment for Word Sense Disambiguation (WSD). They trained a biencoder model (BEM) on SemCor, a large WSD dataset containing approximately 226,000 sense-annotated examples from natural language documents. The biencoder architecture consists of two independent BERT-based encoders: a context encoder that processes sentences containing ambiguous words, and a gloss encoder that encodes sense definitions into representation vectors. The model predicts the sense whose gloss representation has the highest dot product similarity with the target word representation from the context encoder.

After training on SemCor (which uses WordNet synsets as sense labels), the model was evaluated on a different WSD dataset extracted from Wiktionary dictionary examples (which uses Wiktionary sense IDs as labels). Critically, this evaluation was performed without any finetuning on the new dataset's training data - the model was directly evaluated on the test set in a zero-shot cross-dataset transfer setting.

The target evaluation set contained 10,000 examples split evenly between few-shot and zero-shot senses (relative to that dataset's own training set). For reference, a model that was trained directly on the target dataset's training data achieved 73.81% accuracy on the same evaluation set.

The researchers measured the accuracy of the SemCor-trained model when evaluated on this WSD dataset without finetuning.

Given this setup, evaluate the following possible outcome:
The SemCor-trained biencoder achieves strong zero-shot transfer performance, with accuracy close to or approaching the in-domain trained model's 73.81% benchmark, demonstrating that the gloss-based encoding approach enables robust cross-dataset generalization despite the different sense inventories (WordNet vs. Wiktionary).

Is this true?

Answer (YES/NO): NO